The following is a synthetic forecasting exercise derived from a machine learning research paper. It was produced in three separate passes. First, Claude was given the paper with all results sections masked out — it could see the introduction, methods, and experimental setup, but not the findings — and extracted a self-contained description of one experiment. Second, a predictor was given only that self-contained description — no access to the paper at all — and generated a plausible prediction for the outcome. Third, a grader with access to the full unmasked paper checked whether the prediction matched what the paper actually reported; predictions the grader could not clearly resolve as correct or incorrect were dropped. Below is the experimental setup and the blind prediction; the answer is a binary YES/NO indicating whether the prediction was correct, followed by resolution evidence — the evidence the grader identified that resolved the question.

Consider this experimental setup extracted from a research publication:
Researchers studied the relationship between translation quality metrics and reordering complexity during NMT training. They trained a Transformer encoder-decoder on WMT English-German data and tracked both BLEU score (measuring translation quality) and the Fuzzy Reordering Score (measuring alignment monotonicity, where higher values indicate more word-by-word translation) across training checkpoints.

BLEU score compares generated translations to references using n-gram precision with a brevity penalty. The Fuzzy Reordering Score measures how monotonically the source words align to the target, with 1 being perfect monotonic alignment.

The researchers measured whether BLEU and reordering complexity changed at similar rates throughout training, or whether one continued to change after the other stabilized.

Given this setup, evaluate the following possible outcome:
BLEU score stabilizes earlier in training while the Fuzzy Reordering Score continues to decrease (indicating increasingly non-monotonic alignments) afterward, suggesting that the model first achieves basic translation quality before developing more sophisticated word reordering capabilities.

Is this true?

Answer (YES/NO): YES